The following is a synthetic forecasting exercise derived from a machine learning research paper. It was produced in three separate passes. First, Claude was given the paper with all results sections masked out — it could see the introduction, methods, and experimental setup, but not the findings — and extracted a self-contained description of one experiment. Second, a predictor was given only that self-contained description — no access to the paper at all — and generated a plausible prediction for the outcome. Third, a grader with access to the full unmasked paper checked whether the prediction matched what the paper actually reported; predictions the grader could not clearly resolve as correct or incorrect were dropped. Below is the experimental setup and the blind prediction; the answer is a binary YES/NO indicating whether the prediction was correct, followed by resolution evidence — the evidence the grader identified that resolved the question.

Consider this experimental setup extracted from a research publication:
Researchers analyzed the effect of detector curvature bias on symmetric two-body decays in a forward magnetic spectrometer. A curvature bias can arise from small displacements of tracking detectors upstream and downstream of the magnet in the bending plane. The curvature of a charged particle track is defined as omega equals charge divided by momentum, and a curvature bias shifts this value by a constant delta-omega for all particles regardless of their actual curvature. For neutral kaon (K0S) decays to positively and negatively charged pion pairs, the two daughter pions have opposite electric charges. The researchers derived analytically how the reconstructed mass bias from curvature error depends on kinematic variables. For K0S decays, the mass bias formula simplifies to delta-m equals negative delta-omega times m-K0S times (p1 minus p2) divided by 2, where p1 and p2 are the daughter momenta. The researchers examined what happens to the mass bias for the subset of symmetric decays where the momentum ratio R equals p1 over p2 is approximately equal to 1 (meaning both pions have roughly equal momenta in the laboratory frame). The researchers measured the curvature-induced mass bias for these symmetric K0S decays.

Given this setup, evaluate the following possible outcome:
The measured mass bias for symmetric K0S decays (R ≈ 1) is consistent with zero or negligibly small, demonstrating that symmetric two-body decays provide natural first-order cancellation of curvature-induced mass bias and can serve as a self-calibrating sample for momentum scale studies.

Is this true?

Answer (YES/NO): YES